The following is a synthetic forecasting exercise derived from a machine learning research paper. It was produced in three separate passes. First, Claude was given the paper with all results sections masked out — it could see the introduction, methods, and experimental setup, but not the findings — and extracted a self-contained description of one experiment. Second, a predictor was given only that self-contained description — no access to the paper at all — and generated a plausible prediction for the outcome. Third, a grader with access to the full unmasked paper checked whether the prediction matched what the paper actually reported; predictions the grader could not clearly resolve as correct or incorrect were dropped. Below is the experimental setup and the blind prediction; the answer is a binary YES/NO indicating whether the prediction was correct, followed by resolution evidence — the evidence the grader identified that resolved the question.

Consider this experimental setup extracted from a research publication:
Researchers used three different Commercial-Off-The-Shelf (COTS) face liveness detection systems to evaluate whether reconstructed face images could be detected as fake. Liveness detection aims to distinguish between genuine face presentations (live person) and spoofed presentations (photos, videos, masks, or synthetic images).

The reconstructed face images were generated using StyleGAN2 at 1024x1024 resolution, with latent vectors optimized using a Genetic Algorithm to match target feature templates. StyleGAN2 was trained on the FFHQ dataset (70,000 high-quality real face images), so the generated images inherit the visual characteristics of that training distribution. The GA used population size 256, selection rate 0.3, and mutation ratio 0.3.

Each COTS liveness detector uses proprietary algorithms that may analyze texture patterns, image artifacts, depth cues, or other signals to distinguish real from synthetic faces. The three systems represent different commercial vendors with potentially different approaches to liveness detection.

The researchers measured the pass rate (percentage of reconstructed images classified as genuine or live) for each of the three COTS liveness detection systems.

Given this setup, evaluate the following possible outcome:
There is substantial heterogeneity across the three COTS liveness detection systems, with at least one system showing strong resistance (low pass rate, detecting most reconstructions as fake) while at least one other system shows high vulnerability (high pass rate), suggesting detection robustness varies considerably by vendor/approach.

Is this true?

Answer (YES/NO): NO